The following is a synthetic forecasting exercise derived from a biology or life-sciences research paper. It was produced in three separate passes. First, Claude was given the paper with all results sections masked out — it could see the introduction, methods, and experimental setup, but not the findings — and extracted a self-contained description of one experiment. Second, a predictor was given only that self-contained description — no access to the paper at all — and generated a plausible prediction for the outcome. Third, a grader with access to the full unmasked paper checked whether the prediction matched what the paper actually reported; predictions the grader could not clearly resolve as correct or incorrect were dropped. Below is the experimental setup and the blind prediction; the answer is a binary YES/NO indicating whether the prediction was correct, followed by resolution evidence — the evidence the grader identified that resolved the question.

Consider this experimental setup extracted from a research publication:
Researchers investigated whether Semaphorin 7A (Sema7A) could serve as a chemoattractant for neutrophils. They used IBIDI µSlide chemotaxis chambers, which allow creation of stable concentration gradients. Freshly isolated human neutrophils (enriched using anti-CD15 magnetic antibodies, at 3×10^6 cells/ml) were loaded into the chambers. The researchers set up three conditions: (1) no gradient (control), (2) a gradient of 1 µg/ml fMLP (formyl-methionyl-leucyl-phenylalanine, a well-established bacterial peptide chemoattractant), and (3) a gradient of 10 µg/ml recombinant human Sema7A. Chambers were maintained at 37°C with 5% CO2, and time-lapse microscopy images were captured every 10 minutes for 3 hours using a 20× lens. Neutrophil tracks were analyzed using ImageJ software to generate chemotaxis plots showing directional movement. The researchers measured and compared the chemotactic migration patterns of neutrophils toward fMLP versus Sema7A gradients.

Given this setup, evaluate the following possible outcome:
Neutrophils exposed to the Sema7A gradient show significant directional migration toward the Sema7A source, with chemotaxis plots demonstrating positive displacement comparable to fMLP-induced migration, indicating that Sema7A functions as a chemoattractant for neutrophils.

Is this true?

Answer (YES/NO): NO